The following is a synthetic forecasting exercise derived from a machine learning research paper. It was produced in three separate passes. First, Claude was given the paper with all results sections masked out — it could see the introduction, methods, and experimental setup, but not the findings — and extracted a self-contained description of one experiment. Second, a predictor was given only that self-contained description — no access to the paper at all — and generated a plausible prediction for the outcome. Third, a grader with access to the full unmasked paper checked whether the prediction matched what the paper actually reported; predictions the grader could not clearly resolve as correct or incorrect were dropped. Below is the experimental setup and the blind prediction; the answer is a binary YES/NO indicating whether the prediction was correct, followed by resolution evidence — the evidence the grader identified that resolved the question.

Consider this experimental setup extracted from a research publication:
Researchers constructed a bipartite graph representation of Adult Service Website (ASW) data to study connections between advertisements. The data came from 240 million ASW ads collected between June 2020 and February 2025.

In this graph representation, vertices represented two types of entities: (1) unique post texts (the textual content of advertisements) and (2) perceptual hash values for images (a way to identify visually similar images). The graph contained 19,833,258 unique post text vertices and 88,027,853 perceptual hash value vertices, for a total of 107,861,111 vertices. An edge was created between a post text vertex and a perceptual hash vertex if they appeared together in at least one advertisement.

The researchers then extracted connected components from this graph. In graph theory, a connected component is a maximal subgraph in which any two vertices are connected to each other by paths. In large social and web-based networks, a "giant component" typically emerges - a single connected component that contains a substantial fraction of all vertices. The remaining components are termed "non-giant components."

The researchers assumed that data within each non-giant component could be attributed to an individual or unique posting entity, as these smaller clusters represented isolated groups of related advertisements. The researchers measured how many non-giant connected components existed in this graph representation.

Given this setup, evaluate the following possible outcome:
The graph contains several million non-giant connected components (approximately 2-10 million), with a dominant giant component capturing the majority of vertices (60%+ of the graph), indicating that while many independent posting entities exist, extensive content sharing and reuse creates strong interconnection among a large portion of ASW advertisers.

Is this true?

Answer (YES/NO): NO